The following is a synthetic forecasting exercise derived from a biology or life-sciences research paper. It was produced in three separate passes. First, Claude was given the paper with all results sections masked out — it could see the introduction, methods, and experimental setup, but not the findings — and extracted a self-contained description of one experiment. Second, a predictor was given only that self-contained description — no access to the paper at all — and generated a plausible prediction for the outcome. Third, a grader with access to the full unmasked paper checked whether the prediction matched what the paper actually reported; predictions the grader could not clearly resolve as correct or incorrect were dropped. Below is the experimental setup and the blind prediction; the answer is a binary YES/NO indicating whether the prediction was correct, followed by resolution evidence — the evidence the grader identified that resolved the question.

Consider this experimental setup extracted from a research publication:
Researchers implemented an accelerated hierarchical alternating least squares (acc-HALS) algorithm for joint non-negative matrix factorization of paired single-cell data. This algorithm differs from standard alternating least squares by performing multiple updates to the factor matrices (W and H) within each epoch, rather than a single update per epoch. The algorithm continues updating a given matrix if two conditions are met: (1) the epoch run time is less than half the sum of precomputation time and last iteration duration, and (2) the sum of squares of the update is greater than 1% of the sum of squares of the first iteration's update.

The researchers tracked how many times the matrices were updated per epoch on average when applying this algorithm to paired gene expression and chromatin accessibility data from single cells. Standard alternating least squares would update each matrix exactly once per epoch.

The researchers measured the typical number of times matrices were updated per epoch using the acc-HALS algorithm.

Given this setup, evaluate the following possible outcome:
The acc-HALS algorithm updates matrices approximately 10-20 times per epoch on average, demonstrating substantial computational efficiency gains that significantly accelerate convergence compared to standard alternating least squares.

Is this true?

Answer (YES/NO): NO